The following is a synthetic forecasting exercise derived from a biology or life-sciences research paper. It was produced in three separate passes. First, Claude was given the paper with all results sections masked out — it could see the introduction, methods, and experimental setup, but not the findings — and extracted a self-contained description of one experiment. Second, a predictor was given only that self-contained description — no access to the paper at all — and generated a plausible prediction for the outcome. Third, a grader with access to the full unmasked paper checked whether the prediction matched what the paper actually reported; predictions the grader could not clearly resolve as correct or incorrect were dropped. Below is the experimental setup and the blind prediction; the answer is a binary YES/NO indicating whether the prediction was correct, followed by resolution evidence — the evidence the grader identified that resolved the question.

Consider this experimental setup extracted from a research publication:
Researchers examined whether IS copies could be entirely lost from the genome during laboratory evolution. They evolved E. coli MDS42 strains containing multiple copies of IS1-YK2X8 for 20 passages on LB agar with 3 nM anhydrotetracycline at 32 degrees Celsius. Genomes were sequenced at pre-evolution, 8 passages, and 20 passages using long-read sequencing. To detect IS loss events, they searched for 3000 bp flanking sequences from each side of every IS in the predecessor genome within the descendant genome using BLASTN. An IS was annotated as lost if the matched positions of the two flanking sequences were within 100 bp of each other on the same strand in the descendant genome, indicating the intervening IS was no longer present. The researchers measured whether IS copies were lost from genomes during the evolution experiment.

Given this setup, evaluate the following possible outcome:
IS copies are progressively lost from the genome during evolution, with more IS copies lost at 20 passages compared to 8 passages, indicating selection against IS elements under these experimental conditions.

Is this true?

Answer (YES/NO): NO